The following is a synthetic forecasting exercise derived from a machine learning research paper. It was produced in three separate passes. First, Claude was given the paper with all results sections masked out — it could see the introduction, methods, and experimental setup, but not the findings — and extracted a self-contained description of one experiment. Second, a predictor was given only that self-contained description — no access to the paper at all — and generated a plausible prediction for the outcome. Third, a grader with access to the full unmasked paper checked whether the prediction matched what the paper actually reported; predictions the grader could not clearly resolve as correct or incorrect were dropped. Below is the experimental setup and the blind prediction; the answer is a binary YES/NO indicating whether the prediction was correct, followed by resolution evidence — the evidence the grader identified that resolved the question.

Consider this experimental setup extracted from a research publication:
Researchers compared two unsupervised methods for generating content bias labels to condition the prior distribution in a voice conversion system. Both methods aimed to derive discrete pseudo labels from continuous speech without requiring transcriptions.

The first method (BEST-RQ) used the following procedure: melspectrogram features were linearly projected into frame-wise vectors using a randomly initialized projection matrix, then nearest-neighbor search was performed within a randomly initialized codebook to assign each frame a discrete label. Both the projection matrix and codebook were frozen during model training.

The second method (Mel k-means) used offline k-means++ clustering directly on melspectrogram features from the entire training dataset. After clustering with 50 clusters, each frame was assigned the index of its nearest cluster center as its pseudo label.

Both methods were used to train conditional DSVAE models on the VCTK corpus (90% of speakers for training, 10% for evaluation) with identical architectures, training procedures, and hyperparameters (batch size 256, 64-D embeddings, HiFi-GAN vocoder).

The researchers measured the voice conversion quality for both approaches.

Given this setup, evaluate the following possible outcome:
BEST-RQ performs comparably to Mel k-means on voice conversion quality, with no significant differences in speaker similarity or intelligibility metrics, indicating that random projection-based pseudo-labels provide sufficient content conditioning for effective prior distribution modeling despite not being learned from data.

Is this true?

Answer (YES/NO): NO